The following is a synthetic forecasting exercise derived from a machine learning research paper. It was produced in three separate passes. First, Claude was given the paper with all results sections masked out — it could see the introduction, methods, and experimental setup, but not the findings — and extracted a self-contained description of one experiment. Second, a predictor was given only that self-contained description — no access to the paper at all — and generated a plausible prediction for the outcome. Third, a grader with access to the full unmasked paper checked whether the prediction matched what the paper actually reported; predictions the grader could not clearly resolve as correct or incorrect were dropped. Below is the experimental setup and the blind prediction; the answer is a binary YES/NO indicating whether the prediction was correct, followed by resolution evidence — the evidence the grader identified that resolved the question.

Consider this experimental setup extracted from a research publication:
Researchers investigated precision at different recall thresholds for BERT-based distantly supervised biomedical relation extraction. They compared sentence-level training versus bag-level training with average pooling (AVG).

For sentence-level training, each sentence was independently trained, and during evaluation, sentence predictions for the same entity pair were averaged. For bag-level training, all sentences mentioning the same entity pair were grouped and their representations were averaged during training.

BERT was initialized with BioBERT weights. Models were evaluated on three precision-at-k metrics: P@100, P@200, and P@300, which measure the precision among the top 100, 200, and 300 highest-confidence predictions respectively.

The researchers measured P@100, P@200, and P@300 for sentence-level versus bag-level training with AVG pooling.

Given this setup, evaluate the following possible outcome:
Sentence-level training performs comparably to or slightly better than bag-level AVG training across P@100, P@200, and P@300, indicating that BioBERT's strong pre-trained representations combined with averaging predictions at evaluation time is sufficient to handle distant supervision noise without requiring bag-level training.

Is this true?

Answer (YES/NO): NO